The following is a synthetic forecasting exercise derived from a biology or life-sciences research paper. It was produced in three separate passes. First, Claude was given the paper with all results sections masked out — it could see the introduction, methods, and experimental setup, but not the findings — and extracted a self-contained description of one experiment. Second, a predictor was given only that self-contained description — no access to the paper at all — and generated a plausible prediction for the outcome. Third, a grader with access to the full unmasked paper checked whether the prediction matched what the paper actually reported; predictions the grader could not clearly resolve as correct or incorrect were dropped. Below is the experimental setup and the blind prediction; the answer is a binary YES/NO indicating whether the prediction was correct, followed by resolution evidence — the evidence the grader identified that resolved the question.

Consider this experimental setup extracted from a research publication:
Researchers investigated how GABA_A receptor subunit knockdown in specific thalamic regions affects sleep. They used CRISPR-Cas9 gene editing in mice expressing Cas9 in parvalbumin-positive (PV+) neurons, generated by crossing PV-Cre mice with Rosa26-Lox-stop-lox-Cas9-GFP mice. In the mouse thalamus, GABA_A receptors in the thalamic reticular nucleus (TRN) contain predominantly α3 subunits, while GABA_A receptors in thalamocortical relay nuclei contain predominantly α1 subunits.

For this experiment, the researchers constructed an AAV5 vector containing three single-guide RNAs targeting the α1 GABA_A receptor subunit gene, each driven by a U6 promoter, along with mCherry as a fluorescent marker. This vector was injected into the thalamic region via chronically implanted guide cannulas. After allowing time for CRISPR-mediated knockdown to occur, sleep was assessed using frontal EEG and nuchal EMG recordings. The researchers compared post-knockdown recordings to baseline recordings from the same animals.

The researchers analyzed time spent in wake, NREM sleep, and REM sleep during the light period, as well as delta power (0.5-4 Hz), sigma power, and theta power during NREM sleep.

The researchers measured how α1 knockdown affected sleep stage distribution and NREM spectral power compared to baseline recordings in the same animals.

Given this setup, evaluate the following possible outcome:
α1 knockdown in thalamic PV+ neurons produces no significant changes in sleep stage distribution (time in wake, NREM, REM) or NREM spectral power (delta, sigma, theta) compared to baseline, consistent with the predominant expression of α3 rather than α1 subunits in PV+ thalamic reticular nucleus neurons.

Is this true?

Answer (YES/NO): YES